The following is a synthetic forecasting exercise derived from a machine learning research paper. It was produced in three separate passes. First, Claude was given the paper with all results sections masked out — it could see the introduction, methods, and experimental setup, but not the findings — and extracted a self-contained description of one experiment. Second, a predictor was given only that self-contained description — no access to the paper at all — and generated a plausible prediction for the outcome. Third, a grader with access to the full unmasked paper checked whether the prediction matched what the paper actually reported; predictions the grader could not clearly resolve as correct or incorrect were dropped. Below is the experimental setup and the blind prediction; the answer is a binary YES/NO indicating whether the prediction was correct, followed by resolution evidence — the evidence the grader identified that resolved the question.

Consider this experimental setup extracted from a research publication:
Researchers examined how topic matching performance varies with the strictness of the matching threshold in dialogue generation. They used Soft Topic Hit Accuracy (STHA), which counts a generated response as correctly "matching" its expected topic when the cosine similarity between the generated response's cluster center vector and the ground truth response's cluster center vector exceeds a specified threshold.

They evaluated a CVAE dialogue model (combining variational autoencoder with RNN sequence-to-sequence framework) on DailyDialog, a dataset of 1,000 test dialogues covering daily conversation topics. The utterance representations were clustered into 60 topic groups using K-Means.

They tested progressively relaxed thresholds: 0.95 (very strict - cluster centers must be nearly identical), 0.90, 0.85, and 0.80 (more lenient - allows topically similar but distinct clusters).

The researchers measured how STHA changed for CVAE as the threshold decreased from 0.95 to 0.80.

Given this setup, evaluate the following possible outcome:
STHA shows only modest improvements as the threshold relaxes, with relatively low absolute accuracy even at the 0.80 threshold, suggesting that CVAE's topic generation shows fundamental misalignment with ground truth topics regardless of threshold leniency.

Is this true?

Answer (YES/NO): NO